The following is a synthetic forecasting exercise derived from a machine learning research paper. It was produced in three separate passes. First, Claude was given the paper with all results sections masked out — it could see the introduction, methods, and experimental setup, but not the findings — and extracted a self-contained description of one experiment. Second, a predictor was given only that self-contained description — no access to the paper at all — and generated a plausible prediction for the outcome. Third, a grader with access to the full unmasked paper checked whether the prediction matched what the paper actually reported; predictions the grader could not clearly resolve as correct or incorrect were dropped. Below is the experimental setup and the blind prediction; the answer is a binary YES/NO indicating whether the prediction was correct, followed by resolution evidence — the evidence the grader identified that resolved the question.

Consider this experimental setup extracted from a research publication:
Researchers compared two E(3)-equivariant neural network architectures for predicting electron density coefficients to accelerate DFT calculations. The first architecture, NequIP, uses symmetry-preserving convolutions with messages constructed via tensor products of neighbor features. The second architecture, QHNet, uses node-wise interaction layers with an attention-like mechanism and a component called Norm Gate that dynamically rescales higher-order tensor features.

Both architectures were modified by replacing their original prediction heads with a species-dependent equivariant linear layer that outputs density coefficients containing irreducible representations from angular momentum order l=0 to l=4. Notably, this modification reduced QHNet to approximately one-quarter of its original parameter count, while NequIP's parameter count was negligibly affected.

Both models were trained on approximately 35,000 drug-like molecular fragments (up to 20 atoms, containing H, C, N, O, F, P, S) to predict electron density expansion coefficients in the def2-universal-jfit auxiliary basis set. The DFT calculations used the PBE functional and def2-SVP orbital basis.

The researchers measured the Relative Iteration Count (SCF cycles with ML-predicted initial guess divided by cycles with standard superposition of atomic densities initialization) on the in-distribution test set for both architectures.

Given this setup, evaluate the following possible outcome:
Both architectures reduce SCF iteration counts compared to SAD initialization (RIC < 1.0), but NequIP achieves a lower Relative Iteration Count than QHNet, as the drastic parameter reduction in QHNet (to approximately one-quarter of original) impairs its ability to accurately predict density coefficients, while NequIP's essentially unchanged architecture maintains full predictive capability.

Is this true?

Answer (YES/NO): YES